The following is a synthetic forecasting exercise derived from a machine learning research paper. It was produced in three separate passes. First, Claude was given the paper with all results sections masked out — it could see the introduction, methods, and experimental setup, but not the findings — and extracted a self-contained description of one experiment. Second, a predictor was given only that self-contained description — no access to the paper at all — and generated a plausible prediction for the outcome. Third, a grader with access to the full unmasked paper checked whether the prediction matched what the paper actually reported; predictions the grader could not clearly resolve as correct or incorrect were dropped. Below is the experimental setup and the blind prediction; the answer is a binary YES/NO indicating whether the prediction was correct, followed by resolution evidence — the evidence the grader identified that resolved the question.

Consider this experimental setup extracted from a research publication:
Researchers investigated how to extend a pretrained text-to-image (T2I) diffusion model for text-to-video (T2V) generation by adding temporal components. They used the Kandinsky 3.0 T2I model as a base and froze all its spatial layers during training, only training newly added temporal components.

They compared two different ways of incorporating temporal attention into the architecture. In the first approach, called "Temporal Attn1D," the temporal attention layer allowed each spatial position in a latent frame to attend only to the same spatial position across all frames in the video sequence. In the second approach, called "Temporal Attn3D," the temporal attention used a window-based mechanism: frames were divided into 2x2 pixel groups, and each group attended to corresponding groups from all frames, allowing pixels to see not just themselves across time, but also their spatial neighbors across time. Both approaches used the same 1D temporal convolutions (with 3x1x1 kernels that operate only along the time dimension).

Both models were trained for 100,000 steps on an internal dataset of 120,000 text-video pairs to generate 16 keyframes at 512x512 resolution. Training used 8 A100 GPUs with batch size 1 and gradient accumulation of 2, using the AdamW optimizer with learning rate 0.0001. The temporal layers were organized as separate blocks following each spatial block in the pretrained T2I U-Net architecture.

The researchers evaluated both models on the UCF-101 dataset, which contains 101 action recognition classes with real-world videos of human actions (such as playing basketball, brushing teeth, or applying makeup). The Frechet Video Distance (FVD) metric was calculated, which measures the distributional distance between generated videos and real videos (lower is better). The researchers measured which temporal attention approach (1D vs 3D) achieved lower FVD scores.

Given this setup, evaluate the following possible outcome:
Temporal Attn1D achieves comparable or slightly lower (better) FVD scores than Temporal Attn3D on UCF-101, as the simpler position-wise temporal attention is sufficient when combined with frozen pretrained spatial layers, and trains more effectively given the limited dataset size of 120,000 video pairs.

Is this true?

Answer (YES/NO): YES